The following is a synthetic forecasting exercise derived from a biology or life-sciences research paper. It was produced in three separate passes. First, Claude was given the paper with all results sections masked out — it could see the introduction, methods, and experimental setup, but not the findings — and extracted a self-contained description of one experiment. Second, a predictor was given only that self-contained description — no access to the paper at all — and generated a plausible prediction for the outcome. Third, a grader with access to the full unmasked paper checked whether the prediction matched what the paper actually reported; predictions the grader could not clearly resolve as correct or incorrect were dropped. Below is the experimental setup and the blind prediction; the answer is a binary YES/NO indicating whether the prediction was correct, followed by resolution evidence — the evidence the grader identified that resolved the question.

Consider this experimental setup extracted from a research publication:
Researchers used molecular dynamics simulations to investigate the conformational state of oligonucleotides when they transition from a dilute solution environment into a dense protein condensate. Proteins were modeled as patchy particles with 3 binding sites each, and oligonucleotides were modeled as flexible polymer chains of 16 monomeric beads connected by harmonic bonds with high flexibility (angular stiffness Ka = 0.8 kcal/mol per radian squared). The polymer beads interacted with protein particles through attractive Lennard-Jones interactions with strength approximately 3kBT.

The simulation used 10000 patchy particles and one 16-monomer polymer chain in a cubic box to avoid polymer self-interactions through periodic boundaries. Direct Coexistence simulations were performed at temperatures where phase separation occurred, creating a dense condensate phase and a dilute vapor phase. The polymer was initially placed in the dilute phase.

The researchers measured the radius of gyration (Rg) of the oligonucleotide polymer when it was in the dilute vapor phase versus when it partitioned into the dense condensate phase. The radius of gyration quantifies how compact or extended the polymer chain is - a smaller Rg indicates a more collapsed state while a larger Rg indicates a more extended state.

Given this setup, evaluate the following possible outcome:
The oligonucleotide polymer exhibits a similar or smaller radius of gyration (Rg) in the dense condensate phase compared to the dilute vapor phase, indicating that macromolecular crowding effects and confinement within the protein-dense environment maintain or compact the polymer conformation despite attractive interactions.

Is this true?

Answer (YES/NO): NO